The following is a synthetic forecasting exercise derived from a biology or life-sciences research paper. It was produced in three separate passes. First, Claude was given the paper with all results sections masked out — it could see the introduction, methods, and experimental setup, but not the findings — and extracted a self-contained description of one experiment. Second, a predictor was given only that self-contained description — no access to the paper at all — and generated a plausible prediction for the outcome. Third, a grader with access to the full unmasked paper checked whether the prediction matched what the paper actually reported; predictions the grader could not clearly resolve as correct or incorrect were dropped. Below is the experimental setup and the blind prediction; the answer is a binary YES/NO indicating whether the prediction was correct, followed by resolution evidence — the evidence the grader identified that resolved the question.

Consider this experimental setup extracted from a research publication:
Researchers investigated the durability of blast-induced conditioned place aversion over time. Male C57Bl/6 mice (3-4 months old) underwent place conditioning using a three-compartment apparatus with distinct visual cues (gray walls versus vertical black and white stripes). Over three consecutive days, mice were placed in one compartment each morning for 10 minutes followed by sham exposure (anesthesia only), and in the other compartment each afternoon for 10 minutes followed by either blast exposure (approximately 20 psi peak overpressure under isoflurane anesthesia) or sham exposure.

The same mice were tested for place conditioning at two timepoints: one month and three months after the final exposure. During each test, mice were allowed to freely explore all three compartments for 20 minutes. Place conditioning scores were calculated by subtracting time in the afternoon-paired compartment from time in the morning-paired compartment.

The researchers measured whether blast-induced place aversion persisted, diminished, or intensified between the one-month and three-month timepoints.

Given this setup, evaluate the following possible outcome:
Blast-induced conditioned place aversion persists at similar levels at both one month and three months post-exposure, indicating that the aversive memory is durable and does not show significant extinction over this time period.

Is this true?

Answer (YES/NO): YES